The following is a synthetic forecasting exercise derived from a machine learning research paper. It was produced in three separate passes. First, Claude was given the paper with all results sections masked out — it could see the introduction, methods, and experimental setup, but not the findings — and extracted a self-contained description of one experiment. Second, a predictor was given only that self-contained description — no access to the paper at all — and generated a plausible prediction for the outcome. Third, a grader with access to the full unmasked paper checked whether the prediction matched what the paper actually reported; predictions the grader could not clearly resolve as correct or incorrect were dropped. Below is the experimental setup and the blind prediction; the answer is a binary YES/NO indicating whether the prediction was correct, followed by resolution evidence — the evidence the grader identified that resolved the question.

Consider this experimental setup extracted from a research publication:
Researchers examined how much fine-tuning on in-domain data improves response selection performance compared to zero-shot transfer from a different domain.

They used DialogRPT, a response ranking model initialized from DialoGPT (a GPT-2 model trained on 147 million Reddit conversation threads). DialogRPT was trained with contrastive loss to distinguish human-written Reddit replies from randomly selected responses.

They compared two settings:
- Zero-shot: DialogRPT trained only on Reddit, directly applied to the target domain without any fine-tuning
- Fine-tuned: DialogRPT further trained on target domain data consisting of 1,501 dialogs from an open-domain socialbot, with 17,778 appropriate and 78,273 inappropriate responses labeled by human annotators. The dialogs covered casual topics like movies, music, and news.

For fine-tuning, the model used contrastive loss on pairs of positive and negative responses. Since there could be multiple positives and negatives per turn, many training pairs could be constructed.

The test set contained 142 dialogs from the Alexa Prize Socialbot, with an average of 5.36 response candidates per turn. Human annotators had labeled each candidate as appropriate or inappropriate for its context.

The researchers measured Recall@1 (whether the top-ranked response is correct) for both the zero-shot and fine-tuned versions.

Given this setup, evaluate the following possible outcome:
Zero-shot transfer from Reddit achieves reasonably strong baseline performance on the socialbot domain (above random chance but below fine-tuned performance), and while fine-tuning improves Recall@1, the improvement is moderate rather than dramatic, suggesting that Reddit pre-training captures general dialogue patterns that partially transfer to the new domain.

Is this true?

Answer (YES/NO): NO